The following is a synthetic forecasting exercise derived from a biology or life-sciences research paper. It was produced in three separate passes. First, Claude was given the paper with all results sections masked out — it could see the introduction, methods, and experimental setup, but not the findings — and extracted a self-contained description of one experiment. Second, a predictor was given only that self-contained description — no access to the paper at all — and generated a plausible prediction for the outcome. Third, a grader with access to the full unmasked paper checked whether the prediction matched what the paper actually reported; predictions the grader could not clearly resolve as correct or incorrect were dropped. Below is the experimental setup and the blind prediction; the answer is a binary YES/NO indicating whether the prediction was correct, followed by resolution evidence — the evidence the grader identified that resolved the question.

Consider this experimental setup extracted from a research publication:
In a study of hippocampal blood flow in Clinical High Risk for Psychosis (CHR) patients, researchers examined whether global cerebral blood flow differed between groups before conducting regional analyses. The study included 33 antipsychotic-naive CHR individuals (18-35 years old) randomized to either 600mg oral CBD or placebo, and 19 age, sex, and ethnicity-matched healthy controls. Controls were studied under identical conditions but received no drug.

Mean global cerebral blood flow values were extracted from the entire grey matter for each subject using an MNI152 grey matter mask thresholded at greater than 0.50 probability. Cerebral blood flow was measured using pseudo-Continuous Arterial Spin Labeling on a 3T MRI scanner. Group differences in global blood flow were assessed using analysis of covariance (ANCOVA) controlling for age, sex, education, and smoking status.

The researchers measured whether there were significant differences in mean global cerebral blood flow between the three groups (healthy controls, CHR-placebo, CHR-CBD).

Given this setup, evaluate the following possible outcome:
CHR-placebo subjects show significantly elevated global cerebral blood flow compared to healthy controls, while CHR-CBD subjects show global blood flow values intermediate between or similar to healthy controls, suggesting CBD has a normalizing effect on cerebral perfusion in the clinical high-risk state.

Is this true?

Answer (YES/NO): NO